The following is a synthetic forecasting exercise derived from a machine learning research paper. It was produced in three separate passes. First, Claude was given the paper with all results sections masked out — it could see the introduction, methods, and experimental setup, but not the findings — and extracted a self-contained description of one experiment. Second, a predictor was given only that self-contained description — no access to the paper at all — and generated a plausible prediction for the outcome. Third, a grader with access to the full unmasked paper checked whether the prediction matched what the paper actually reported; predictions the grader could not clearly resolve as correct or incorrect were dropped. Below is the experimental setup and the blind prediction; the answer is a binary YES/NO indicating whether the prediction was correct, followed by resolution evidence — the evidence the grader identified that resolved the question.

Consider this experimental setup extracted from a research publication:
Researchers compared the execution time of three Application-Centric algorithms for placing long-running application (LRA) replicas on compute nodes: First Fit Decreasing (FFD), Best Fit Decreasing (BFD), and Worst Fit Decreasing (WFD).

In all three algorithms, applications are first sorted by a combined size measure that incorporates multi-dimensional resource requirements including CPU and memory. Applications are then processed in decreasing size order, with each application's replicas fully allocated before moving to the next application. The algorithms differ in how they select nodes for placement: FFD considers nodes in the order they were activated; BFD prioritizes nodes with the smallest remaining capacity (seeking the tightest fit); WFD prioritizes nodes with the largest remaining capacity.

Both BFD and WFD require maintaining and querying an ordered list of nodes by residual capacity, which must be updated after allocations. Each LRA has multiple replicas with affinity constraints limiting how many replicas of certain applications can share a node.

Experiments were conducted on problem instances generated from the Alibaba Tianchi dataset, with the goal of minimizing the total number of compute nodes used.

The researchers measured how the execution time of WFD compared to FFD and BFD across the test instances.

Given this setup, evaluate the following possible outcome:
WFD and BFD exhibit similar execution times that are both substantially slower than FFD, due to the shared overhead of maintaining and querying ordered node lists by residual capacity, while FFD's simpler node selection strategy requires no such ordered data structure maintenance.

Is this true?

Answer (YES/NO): NO